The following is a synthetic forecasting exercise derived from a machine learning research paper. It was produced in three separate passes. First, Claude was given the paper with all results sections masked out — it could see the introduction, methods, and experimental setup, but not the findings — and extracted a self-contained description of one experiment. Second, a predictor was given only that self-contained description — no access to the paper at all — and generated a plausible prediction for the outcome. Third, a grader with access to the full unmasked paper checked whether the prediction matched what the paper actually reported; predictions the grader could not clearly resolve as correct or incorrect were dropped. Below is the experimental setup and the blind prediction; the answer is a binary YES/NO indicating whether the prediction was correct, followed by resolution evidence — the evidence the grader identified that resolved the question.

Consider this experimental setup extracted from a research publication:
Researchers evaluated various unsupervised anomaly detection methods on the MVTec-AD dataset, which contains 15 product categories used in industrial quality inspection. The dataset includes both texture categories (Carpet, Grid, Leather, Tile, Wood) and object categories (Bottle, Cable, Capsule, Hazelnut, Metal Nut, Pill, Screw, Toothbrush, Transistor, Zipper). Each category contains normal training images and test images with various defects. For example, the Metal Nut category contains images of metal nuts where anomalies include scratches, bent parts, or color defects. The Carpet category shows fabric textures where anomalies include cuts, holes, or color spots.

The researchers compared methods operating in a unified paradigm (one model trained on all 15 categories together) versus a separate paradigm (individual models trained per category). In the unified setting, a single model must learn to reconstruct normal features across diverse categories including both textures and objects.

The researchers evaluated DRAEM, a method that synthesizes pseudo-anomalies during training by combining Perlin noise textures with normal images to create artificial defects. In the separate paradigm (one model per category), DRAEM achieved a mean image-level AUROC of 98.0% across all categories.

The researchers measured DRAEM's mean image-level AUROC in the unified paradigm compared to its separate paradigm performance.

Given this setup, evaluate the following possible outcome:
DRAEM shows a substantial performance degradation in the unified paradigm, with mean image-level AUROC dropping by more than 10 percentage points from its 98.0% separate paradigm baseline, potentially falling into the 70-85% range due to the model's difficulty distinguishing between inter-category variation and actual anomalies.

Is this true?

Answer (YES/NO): NO